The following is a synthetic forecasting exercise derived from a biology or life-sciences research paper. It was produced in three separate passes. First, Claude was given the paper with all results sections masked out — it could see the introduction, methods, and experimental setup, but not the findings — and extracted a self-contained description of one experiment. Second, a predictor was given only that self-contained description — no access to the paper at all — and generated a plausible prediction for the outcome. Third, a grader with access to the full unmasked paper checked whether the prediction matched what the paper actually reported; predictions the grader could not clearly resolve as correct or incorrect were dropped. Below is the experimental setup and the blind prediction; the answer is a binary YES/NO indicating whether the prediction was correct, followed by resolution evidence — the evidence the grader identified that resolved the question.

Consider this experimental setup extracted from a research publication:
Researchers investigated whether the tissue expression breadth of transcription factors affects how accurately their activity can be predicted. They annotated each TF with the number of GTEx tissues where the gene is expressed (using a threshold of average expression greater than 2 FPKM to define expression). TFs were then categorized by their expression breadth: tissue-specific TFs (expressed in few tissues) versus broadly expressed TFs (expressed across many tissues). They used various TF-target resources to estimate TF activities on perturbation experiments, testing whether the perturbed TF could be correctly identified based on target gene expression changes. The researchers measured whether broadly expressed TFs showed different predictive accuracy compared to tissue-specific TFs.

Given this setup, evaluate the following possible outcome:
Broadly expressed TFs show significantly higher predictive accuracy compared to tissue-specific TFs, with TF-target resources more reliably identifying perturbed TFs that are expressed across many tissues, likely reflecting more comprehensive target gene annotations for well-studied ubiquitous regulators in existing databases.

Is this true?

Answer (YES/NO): NO